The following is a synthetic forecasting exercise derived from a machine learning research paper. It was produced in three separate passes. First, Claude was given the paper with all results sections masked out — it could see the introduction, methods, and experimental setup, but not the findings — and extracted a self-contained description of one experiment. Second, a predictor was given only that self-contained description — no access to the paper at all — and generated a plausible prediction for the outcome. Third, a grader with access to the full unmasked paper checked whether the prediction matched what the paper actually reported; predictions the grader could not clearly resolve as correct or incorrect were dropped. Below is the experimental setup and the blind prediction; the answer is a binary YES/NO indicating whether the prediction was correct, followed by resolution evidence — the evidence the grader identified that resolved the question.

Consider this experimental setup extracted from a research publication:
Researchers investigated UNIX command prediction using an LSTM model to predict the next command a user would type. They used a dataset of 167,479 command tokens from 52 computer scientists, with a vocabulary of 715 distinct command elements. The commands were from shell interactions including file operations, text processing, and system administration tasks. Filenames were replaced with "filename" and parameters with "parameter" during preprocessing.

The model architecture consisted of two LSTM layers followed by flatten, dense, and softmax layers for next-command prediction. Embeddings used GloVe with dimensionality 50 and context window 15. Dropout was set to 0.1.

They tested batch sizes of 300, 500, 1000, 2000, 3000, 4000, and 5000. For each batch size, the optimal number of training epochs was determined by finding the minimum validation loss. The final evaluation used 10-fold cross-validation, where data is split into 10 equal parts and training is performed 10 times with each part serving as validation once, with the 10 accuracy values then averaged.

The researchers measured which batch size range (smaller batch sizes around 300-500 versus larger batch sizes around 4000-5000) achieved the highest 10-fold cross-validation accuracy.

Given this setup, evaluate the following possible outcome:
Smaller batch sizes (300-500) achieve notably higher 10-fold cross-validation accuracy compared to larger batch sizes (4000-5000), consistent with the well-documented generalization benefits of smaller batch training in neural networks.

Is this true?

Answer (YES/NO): NO